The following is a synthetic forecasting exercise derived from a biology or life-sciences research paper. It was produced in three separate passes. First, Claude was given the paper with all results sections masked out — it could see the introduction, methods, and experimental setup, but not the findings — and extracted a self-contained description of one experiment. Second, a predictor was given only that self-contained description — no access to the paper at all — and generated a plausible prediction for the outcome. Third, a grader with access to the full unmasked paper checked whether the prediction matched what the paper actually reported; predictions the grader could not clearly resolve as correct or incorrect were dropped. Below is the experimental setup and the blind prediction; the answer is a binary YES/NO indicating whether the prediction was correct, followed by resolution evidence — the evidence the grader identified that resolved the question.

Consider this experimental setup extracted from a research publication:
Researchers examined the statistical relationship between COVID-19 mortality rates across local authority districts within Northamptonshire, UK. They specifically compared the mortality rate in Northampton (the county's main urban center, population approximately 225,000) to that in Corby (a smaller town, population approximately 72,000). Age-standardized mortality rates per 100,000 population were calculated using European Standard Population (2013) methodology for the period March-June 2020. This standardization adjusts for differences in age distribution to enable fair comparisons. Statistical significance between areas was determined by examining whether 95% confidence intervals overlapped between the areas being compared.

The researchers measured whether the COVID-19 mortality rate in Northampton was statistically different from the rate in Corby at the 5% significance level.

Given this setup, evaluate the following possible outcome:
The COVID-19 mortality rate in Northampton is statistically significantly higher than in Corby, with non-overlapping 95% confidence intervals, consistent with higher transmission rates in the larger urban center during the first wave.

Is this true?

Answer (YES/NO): NO